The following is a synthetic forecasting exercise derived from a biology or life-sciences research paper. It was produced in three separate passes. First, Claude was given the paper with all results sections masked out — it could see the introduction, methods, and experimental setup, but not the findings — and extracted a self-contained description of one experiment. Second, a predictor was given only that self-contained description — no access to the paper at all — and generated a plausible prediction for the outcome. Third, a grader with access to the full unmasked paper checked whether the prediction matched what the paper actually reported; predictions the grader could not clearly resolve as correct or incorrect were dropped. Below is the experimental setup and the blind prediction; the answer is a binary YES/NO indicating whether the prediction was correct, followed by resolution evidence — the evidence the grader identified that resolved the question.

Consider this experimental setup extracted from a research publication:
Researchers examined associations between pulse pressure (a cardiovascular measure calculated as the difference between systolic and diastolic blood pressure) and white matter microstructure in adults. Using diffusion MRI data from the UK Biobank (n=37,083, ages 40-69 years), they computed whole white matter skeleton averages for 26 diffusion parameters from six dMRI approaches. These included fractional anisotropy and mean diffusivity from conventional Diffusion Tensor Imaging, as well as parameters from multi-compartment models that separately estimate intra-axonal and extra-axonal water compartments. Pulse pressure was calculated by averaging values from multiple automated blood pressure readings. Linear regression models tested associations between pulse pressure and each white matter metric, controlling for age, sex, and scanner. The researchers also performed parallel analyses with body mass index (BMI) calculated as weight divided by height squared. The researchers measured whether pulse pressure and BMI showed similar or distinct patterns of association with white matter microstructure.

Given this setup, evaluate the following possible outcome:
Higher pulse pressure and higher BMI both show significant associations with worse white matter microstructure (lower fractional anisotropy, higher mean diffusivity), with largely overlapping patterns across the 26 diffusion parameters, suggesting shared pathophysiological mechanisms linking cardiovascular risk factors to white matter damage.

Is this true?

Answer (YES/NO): NO